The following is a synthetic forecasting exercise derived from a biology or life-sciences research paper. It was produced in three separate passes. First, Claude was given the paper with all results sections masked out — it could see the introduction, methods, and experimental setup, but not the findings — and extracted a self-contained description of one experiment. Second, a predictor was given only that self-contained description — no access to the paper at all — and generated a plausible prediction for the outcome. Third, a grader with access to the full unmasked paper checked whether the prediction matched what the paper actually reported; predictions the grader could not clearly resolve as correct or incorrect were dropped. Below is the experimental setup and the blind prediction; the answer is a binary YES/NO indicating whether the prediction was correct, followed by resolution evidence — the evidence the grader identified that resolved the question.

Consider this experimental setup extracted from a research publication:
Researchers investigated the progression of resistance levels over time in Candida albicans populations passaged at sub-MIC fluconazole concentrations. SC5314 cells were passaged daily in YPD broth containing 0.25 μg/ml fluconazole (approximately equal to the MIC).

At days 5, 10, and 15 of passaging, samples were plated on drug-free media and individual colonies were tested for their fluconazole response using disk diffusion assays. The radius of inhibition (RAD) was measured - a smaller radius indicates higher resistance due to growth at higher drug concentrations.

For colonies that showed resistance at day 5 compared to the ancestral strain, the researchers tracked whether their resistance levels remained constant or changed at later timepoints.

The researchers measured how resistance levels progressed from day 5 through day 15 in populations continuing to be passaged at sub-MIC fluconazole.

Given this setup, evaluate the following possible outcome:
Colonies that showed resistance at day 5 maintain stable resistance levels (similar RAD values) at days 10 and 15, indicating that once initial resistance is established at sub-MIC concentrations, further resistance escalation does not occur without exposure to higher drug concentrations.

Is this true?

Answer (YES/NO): NO